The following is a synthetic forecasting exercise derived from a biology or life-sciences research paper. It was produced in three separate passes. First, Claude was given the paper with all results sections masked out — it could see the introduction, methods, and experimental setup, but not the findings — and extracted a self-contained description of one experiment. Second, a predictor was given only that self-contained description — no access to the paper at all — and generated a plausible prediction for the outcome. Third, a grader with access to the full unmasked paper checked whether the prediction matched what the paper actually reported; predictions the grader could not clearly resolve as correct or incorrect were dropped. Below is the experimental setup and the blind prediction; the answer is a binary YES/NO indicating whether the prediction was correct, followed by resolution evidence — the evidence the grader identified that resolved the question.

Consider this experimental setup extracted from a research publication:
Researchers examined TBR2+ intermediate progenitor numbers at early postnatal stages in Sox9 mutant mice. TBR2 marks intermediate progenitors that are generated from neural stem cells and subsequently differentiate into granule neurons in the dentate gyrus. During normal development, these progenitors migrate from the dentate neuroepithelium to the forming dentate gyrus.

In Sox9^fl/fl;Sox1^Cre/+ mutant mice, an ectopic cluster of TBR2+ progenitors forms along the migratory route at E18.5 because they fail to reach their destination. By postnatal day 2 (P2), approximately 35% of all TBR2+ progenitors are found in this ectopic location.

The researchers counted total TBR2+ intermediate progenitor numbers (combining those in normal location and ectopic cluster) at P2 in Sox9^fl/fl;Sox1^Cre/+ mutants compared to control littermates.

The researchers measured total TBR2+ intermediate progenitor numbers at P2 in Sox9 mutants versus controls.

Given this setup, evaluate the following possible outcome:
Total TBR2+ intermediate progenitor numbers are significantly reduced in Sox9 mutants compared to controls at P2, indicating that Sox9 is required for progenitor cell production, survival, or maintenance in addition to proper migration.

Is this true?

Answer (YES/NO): YES